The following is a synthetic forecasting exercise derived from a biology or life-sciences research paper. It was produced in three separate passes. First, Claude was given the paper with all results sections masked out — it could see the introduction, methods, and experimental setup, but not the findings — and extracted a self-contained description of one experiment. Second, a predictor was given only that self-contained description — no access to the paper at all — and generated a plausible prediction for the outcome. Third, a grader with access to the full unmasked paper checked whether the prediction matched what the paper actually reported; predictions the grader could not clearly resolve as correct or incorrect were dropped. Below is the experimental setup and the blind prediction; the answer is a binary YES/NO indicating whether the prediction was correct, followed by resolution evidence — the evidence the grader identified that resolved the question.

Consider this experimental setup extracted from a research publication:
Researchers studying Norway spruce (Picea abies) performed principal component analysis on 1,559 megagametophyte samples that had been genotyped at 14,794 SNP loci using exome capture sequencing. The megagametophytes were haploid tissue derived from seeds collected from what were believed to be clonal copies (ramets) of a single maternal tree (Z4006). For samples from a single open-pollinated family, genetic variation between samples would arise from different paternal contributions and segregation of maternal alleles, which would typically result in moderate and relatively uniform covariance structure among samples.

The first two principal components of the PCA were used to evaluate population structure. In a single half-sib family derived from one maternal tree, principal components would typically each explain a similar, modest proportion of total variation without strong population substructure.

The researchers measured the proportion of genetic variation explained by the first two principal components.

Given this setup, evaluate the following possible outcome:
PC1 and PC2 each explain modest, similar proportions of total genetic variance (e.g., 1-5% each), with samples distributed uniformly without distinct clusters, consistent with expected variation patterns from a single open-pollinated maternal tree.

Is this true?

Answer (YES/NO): NO